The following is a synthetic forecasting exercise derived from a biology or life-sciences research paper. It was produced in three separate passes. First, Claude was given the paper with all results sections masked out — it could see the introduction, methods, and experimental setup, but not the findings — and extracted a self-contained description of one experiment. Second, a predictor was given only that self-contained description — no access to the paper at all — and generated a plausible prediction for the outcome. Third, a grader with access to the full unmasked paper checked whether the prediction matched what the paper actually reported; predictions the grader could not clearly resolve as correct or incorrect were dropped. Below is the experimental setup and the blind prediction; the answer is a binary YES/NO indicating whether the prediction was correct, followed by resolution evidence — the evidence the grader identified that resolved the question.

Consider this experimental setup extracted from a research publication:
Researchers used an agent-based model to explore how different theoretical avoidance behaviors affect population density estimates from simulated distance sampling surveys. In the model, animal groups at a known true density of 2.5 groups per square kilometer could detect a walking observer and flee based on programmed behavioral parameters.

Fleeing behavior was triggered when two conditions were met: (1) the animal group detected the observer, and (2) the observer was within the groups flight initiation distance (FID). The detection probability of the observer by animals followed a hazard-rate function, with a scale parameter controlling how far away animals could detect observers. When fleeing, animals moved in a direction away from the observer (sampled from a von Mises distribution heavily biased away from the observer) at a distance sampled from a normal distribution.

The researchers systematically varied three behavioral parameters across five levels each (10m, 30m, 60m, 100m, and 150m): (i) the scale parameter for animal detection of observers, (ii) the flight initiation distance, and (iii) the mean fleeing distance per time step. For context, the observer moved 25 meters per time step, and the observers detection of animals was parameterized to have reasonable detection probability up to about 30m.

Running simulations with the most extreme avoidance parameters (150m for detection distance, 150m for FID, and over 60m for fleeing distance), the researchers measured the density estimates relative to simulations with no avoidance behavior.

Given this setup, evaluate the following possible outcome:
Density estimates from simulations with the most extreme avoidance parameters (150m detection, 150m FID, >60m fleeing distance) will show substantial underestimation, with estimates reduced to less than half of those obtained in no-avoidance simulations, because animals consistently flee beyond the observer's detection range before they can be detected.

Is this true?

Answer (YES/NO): YES